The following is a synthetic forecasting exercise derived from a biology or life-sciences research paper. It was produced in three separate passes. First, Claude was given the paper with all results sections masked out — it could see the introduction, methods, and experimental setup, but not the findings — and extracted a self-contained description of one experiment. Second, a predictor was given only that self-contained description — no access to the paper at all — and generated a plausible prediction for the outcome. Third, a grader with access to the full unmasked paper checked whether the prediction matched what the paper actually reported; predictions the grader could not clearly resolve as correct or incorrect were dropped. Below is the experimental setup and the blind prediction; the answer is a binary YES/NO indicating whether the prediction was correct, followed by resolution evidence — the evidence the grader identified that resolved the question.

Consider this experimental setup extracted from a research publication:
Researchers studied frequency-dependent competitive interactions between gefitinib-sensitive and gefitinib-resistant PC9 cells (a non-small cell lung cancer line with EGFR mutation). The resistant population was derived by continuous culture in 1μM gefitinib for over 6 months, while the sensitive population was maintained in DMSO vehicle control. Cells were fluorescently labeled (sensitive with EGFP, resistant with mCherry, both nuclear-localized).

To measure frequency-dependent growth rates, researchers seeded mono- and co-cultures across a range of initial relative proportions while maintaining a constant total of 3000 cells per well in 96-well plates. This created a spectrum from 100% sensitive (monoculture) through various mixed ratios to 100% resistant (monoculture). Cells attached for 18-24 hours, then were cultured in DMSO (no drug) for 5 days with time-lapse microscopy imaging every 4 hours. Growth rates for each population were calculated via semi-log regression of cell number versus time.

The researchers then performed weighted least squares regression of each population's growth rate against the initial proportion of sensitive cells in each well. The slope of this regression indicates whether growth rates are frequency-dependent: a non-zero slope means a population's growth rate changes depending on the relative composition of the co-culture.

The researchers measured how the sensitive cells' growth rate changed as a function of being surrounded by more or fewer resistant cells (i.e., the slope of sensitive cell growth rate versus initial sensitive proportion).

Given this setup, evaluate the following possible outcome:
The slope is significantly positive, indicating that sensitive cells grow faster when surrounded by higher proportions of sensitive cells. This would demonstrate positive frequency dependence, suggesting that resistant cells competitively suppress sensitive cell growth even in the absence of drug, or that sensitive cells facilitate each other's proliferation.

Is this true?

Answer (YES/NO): NO